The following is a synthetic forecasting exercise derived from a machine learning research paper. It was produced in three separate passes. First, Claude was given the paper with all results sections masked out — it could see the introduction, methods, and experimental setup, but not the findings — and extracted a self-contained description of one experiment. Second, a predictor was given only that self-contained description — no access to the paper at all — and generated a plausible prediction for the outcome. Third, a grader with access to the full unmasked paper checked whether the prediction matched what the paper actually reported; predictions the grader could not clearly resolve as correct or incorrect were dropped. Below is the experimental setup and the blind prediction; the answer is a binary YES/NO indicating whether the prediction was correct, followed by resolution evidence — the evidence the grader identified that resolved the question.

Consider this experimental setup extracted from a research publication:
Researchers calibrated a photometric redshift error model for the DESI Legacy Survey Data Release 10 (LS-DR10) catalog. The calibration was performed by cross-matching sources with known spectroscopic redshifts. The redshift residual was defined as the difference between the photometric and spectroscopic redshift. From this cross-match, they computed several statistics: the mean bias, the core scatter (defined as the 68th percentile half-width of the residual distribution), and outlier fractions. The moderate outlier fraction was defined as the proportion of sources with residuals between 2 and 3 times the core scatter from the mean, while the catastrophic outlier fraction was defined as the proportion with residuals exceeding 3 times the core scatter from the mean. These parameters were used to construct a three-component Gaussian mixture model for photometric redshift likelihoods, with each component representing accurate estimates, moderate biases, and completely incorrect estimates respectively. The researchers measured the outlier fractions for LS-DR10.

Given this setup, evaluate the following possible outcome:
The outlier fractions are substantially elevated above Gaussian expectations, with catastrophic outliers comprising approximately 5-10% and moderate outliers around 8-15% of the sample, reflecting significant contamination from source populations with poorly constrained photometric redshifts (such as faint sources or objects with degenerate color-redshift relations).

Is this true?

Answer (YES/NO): NO